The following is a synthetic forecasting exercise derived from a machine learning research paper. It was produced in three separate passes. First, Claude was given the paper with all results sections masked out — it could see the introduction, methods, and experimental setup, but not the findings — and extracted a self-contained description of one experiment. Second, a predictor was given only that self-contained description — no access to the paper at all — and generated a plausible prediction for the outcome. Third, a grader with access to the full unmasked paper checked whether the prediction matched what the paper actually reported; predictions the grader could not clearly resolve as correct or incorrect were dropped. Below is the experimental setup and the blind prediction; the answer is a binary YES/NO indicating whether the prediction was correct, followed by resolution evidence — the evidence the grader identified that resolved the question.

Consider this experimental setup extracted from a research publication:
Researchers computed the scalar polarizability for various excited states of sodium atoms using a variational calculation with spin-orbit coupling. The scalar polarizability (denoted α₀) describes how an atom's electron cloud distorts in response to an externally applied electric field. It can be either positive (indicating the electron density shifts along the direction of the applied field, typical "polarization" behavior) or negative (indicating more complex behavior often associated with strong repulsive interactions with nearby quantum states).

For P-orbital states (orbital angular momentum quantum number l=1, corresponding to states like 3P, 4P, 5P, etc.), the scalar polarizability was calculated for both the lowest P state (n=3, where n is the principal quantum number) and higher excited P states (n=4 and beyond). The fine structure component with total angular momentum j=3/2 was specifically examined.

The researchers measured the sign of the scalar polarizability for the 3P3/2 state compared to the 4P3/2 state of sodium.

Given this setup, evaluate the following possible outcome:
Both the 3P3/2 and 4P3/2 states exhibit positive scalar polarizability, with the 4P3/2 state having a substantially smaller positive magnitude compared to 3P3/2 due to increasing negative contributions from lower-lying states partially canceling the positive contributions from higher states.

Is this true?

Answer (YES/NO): NO